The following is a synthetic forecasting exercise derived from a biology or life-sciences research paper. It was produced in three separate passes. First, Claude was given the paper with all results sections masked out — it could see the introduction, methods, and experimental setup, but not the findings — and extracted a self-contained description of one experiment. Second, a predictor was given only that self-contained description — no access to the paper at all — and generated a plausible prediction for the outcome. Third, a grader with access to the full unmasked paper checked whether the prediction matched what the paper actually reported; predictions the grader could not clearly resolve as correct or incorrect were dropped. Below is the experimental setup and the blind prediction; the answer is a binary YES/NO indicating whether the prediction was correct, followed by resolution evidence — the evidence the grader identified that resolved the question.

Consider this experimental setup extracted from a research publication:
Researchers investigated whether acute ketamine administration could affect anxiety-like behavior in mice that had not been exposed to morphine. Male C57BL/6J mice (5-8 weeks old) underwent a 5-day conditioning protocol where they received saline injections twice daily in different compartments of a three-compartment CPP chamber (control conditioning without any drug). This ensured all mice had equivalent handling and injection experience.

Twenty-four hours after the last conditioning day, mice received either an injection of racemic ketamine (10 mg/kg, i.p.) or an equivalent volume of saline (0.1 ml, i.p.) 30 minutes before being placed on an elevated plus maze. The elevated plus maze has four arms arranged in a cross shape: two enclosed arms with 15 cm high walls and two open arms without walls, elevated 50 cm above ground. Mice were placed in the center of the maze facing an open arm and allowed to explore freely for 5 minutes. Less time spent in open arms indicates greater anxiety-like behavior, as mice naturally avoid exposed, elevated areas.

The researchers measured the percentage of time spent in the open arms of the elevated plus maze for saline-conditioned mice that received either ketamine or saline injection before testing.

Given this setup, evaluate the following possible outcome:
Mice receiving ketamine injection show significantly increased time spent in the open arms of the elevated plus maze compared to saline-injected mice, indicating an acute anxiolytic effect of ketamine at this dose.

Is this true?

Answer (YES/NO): YES